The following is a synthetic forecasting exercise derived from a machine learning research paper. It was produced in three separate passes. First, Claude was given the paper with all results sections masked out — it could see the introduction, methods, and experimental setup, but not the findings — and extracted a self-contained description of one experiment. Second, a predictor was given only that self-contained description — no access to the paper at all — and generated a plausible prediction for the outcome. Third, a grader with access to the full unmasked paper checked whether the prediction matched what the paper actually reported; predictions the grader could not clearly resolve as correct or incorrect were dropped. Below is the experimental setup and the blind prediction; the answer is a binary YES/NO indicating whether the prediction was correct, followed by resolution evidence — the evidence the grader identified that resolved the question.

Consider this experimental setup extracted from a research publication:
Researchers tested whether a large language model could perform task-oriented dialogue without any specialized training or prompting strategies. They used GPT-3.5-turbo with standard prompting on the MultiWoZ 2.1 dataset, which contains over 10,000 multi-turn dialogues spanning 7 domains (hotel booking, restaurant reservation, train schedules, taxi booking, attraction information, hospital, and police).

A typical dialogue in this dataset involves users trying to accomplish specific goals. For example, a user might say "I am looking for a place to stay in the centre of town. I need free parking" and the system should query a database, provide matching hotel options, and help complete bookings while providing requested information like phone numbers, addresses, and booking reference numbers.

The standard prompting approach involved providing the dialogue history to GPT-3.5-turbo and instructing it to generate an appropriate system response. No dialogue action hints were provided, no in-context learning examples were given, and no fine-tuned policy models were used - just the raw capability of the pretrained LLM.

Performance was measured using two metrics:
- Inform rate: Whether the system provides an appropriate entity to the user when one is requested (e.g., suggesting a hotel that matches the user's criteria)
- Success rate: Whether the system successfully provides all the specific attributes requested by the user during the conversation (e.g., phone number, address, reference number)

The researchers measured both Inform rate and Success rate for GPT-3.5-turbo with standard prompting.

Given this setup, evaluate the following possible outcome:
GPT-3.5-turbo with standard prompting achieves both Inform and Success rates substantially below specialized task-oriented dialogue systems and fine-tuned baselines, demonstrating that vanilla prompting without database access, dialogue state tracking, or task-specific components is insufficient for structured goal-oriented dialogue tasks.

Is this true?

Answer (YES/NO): YES